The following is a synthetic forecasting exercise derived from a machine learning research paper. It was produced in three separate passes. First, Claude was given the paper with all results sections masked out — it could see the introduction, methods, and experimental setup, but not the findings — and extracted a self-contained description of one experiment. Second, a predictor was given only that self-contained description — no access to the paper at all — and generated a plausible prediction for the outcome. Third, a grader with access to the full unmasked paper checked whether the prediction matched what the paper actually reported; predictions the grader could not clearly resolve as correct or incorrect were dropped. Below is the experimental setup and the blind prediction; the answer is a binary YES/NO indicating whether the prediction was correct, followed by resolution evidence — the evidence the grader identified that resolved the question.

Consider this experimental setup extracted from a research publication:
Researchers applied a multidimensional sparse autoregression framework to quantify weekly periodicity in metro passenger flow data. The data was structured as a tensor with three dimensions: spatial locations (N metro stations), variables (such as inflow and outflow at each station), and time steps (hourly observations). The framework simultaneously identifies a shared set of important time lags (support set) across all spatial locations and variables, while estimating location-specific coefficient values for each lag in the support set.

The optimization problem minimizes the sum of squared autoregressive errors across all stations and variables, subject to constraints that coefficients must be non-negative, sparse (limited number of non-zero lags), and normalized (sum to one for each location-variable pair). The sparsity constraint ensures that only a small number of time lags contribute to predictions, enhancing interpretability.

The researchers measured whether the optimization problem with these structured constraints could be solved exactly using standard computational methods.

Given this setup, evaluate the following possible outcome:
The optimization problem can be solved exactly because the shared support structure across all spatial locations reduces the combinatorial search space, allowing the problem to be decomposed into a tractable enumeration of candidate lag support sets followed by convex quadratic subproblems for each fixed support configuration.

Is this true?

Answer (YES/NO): NO